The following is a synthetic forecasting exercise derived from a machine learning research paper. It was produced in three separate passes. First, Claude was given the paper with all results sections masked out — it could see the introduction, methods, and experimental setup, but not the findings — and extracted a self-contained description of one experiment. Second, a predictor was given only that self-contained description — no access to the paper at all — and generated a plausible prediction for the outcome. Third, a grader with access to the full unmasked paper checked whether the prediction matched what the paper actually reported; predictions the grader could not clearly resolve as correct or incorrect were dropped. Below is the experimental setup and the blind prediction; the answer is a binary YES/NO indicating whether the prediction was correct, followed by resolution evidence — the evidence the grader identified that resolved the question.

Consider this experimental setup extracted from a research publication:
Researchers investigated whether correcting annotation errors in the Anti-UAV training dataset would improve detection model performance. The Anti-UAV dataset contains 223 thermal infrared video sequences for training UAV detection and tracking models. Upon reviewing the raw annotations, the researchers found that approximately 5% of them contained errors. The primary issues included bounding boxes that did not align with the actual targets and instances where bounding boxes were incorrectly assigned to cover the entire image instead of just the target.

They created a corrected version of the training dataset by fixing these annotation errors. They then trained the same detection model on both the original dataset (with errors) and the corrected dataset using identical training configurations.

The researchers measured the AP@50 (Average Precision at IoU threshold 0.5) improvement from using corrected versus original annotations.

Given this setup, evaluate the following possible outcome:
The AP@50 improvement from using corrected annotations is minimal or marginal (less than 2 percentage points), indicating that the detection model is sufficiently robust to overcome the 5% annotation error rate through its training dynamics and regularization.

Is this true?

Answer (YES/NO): YES